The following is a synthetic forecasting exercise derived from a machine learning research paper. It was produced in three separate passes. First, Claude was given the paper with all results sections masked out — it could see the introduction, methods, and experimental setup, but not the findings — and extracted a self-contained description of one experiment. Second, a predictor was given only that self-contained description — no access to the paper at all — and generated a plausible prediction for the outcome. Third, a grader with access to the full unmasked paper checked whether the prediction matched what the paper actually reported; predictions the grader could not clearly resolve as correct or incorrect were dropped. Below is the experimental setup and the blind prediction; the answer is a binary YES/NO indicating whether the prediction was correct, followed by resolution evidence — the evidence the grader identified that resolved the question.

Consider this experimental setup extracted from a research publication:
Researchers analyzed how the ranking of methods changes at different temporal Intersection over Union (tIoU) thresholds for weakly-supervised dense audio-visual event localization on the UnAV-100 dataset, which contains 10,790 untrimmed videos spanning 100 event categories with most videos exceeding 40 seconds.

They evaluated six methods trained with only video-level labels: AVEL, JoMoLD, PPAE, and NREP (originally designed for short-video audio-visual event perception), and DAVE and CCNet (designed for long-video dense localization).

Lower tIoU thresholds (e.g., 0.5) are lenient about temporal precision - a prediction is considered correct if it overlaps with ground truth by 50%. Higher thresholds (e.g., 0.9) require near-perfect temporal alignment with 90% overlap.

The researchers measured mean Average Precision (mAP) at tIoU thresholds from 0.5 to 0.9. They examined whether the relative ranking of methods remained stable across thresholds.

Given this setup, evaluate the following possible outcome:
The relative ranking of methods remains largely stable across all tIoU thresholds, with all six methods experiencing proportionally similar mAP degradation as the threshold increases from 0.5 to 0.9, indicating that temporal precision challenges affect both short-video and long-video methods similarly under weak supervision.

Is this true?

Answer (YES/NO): NO